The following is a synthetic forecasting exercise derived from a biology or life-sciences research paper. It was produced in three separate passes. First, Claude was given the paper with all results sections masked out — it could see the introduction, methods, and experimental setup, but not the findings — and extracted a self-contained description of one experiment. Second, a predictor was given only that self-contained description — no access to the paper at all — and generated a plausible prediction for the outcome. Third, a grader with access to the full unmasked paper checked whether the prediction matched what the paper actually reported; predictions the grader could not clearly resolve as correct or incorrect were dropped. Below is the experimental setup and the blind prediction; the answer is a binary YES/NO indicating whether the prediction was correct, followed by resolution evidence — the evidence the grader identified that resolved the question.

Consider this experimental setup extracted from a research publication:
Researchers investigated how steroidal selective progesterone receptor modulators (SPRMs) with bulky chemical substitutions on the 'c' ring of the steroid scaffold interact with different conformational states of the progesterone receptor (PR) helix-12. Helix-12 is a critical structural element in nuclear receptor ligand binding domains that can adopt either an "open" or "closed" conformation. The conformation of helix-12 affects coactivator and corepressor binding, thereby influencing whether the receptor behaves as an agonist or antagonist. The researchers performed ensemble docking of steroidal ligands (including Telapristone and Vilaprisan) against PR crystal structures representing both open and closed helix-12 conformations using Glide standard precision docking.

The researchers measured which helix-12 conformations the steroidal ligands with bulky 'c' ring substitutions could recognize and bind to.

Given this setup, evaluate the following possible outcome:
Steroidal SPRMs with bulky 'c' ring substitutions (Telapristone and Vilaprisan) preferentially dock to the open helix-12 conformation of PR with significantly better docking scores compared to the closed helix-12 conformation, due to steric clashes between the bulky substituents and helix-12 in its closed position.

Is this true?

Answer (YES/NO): NO